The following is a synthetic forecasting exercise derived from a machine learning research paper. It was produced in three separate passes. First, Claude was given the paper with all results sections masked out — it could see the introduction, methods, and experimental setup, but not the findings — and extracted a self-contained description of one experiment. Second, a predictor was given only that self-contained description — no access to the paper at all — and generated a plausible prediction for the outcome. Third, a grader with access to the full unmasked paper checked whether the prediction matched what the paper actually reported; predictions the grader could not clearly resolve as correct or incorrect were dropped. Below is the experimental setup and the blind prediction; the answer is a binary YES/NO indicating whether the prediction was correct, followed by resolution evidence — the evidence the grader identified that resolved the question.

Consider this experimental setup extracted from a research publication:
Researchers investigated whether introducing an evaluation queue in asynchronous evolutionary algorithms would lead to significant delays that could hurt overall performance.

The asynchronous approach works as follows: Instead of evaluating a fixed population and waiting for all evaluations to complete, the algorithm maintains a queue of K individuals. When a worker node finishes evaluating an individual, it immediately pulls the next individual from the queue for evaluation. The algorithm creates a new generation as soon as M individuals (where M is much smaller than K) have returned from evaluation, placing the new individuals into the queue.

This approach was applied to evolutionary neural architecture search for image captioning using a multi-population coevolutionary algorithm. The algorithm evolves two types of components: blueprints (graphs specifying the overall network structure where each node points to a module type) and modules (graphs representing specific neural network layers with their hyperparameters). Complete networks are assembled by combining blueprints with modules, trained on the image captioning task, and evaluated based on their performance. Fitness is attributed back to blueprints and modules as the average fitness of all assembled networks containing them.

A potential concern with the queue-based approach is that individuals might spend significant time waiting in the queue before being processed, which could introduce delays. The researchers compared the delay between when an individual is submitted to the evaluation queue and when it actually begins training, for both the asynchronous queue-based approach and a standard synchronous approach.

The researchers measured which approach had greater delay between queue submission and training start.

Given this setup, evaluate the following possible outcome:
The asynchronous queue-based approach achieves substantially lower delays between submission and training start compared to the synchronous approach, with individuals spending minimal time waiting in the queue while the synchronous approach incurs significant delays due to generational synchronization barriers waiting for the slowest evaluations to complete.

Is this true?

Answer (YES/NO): NO